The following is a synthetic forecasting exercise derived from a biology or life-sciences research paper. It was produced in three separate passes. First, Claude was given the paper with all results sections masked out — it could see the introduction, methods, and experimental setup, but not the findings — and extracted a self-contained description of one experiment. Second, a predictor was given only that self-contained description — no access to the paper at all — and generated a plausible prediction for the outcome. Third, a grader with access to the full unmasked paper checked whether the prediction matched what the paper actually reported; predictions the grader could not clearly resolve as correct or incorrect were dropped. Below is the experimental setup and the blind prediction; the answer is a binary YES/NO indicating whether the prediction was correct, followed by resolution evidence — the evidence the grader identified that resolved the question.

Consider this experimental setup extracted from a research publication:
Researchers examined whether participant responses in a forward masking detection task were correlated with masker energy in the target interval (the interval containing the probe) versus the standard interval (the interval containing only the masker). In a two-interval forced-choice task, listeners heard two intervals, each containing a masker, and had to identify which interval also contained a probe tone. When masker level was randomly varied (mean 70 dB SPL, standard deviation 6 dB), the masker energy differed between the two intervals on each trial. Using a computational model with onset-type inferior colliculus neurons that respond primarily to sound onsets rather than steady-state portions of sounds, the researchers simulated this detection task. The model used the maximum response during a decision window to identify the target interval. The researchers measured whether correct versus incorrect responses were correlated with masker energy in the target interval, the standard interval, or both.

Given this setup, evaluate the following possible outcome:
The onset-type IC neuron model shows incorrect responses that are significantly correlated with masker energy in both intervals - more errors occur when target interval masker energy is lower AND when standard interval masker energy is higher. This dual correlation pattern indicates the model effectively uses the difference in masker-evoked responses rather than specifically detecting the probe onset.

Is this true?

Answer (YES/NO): NO